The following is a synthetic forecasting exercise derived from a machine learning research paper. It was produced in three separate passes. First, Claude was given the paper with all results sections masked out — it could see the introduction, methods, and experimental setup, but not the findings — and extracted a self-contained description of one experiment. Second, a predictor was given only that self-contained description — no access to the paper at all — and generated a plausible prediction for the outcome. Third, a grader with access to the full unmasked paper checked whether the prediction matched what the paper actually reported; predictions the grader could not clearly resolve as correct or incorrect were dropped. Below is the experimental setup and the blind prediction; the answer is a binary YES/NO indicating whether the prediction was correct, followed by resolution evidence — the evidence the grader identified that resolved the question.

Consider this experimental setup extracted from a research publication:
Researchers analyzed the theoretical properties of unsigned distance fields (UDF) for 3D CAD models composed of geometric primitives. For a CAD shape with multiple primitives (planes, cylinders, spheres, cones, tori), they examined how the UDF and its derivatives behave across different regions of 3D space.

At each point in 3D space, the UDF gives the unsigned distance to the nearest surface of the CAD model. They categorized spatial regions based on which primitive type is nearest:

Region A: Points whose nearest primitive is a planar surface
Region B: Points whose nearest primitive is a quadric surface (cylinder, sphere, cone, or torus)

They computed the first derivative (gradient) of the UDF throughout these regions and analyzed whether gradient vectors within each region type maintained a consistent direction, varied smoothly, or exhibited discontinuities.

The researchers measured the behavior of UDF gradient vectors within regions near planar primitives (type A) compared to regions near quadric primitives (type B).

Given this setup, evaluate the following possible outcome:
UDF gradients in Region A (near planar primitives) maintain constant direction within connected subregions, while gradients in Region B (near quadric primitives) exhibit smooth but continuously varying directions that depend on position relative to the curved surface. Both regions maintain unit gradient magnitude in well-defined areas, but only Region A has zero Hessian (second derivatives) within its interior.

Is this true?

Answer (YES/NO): NO